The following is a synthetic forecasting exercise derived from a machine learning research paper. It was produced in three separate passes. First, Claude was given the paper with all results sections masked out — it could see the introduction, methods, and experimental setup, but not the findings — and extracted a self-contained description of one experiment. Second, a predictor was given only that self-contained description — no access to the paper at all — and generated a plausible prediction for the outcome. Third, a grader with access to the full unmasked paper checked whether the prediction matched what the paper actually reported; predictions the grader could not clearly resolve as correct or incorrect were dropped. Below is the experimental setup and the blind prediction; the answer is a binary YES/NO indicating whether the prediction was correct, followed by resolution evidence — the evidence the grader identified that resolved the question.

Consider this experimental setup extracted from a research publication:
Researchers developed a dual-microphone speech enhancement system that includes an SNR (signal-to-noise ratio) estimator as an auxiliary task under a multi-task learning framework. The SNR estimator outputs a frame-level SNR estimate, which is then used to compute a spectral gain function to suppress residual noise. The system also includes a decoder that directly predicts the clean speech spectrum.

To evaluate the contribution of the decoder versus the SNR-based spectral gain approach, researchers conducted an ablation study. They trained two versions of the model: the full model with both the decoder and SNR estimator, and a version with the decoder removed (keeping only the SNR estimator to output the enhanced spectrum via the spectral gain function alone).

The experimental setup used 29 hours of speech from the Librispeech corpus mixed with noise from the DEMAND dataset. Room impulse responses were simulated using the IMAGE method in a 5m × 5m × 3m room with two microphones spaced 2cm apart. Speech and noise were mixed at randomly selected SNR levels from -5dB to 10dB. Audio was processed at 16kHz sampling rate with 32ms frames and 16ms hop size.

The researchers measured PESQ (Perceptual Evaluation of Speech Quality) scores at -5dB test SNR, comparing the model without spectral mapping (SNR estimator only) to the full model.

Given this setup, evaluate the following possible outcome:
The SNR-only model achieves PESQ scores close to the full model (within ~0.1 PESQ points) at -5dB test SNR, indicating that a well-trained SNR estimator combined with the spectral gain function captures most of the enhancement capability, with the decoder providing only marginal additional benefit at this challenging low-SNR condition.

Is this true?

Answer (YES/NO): NO